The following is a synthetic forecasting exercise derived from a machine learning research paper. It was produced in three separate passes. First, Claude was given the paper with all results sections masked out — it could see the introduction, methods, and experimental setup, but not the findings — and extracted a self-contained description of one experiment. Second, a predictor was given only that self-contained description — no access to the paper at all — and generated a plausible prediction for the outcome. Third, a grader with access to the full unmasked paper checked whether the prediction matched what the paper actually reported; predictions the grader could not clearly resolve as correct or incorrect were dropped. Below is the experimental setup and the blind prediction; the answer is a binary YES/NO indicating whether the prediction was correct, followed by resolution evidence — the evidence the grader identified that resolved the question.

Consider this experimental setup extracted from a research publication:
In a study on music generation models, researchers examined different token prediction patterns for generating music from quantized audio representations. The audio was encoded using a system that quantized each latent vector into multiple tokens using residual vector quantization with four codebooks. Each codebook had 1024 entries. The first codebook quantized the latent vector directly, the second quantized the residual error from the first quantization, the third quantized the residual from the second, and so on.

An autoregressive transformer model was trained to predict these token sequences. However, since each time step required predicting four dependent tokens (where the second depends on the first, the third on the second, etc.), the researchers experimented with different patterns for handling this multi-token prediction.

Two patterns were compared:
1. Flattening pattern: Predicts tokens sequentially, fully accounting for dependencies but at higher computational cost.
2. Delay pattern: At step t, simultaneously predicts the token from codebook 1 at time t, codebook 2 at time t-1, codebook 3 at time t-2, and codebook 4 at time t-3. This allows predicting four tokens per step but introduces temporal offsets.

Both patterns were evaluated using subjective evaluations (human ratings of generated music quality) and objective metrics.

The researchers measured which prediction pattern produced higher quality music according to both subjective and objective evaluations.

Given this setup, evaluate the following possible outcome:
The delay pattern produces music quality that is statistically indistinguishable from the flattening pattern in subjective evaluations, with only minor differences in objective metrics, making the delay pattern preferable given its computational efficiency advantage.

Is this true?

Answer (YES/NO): NO